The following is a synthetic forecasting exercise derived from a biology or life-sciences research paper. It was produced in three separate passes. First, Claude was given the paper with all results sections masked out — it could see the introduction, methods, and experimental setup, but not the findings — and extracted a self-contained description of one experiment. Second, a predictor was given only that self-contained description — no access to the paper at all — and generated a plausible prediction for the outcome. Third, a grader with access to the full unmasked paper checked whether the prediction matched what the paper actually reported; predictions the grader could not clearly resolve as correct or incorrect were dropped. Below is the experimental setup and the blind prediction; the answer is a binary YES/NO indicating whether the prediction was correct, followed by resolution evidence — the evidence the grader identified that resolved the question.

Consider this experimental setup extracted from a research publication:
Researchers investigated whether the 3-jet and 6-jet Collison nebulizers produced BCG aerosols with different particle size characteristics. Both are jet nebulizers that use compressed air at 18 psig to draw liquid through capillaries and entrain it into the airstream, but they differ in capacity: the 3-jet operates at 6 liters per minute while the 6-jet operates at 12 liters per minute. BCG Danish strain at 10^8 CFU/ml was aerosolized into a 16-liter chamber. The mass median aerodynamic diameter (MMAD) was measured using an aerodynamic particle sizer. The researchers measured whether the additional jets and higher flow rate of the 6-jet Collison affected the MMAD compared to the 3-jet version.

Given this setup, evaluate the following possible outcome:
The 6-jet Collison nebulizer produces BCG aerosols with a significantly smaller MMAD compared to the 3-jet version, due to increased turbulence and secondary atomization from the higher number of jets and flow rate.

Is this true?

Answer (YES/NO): NO